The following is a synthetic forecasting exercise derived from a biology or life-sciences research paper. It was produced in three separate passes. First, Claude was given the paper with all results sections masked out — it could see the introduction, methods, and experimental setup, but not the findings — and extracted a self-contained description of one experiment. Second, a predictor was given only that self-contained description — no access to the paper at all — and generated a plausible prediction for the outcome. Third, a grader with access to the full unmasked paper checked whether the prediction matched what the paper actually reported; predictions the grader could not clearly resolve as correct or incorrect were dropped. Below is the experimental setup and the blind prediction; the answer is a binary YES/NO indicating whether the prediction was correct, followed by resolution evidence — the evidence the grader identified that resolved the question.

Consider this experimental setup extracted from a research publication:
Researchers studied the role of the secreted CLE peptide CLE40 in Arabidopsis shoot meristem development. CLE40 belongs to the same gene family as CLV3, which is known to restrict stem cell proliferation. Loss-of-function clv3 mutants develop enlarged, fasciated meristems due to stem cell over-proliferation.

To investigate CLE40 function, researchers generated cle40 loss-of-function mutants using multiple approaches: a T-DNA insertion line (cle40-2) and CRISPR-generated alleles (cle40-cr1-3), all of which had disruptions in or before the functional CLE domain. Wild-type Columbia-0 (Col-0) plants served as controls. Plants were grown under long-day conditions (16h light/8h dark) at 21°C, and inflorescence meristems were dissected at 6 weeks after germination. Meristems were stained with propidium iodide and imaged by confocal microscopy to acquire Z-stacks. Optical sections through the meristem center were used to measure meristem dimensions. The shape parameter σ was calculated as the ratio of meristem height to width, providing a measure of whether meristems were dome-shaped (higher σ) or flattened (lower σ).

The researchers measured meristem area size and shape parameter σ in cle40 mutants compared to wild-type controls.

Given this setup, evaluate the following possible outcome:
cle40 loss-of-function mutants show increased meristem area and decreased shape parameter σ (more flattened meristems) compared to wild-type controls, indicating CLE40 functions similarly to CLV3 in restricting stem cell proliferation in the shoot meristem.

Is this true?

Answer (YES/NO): NO